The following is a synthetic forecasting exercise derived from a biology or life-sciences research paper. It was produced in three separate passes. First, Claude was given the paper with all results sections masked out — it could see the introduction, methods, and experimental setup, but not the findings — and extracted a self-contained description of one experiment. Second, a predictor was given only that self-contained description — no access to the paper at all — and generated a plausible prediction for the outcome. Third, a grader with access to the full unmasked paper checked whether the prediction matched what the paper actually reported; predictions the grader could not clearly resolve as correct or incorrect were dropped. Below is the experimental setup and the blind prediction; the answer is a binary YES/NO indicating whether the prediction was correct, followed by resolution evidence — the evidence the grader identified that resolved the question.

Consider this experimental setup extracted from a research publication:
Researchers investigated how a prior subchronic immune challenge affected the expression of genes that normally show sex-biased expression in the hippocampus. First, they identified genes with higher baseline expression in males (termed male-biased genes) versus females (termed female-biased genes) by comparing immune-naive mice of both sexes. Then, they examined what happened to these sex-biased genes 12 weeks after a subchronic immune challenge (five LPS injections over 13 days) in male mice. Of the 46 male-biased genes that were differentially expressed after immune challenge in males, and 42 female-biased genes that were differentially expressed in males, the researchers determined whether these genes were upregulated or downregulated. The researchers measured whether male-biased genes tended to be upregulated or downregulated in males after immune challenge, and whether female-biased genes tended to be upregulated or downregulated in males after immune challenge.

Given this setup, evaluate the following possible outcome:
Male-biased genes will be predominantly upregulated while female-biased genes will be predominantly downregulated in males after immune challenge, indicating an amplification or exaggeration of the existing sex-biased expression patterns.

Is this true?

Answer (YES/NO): NO